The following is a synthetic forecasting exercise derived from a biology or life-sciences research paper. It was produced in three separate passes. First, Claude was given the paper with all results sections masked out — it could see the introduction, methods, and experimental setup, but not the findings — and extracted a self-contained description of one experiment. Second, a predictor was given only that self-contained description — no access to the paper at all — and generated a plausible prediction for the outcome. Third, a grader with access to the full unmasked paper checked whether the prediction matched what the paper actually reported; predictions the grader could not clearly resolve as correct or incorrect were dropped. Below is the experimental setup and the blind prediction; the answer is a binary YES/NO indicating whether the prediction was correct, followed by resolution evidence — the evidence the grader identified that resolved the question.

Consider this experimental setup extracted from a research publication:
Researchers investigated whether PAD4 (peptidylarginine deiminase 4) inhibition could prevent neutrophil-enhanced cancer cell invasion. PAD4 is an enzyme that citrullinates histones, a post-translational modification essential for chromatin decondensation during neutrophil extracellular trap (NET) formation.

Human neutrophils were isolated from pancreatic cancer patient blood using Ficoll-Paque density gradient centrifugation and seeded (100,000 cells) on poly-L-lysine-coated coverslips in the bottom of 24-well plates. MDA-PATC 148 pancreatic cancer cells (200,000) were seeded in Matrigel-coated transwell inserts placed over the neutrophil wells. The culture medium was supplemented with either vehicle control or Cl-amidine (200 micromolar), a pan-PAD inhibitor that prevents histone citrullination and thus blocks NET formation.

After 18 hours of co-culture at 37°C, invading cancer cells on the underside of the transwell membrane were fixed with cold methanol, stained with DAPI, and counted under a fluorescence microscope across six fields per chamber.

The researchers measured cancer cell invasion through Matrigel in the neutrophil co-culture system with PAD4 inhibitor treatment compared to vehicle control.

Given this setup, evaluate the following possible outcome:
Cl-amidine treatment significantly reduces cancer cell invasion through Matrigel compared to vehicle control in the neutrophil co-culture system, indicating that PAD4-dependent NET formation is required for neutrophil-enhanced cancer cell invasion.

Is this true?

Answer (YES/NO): YES